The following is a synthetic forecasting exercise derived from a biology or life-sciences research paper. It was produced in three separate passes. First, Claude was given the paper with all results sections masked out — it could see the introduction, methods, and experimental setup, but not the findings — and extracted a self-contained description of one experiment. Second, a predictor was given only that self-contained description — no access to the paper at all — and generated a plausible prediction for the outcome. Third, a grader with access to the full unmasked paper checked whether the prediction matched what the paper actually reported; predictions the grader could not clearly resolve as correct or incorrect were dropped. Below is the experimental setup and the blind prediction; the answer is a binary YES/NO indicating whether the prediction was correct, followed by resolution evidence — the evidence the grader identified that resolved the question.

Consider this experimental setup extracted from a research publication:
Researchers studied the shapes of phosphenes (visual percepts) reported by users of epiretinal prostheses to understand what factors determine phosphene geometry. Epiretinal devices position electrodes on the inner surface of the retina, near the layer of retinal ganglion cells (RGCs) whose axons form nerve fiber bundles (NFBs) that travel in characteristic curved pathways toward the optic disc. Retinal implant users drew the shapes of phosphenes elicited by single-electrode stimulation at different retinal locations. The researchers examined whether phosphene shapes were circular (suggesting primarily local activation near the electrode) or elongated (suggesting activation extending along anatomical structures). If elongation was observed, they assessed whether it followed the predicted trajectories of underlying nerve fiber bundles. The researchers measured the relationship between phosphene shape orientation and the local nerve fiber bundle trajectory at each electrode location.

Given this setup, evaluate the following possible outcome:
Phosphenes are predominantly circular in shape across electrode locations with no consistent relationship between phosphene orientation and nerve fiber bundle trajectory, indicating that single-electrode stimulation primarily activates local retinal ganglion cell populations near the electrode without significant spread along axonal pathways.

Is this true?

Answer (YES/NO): NO